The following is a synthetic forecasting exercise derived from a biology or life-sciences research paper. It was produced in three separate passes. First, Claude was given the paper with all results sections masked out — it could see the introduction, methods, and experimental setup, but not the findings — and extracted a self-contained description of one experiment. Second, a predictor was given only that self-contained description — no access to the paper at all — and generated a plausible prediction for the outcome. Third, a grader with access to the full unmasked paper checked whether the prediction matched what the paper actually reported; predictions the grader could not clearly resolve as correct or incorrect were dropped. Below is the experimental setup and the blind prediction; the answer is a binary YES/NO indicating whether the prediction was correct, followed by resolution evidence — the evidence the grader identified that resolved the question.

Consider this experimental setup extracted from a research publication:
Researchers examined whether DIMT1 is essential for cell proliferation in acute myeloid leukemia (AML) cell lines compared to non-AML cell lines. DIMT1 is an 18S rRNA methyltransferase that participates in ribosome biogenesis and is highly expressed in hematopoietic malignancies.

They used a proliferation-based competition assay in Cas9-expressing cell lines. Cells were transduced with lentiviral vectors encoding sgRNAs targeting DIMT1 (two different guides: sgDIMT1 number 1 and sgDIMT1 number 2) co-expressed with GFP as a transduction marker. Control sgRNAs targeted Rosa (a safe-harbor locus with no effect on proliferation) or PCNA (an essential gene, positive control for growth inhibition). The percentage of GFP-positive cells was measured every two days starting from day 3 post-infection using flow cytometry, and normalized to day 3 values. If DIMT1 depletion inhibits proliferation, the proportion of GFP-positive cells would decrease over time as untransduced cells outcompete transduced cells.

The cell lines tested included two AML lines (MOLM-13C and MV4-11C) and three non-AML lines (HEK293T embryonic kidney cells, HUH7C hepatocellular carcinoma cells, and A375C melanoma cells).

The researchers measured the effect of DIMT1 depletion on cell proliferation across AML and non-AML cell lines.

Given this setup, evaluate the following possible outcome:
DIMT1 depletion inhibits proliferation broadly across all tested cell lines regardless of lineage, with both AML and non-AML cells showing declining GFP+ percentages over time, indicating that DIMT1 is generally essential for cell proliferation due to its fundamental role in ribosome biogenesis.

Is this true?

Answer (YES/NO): NO